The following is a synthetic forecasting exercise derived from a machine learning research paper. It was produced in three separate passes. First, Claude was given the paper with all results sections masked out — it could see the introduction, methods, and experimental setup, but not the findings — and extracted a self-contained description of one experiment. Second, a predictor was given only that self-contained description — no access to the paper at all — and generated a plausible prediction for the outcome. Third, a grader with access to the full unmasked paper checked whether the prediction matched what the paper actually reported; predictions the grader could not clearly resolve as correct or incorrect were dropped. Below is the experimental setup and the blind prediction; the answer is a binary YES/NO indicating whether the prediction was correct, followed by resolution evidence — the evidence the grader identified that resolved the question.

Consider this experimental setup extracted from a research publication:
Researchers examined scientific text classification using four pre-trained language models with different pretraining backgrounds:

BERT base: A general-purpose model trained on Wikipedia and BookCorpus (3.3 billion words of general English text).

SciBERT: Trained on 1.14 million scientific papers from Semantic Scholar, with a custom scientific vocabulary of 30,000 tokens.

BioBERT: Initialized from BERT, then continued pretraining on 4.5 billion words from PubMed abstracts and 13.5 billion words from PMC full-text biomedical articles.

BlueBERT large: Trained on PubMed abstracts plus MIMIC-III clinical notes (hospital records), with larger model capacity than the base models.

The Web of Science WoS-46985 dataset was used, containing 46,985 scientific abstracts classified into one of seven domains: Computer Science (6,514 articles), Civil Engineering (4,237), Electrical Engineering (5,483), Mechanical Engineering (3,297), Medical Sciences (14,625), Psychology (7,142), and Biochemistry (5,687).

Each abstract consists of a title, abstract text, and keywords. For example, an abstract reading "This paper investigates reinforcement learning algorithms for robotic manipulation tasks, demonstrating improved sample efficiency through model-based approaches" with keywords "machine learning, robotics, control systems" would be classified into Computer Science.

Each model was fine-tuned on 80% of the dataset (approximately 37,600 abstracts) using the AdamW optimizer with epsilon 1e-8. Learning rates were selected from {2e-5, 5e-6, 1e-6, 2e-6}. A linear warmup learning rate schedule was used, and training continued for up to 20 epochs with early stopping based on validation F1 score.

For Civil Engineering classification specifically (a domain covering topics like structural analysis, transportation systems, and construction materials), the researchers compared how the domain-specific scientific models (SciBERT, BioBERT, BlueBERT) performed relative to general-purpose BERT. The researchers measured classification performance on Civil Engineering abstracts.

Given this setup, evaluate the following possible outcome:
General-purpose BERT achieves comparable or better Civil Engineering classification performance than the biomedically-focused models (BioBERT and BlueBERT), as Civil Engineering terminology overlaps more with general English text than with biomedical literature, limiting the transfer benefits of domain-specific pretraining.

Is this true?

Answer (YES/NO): NO